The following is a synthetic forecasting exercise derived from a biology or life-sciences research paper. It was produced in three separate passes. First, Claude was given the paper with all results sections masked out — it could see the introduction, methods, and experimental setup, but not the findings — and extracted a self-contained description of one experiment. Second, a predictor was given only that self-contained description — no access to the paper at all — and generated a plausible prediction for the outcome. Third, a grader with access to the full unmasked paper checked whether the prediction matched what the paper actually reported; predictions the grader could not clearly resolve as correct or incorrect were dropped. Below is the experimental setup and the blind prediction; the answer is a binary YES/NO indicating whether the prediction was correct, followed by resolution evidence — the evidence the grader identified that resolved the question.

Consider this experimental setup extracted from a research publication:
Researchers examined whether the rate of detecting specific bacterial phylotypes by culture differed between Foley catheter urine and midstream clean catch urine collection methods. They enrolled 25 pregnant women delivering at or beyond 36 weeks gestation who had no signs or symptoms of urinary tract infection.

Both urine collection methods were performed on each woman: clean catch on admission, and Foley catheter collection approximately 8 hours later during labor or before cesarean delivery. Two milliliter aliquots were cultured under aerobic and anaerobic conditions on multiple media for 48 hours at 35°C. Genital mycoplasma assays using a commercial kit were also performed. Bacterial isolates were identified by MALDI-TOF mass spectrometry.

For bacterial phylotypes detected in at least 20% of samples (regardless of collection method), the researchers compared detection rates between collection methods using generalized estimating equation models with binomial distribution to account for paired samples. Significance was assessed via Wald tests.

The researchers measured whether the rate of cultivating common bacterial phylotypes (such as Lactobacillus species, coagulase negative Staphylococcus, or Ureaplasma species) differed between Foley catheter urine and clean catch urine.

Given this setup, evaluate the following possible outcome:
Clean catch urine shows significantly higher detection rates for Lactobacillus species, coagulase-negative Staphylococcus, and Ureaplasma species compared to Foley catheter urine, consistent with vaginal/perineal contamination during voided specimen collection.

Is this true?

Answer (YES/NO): YES